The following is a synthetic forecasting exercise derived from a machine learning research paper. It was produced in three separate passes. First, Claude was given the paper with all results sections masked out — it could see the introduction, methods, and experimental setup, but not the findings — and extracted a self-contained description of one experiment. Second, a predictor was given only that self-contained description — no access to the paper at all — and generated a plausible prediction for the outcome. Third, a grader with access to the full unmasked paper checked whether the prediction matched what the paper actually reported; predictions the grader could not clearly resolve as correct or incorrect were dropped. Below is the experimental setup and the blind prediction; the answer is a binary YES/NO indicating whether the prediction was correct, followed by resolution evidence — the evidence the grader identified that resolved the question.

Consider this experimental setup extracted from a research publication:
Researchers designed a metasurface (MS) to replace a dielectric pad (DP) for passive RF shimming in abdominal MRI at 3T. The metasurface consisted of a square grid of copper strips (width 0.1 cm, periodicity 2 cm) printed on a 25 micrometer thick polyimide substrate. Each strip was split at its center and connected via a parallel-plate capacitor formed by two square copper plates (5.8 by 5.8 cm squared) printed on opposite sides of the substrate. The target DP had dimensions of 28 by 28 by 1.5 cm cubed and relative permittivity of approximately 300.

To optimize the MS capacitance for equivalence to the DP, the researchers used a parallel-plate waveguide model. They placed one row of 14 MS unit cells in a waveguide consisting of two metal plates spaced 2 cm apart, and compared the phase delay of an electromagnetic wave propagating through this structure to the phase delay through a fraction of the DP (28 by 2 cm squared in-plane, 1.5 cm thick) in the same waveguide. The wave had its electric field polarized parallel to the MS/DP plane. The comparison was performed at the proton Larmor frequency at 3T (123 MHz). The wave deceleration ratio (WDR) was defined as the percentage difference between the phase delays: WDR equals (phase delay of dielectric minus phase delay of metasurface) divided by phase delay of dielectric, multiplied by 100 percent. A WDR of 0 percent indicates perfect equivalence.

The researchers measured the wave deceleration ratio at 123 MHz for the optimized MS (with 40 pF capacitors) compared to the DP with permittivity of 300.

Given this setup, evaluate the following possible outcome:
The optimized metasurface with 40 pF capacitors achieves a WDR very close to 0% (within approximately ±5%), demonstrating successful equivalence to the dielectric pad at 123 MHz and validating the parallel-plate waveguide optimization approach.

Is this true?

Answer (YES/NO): NO